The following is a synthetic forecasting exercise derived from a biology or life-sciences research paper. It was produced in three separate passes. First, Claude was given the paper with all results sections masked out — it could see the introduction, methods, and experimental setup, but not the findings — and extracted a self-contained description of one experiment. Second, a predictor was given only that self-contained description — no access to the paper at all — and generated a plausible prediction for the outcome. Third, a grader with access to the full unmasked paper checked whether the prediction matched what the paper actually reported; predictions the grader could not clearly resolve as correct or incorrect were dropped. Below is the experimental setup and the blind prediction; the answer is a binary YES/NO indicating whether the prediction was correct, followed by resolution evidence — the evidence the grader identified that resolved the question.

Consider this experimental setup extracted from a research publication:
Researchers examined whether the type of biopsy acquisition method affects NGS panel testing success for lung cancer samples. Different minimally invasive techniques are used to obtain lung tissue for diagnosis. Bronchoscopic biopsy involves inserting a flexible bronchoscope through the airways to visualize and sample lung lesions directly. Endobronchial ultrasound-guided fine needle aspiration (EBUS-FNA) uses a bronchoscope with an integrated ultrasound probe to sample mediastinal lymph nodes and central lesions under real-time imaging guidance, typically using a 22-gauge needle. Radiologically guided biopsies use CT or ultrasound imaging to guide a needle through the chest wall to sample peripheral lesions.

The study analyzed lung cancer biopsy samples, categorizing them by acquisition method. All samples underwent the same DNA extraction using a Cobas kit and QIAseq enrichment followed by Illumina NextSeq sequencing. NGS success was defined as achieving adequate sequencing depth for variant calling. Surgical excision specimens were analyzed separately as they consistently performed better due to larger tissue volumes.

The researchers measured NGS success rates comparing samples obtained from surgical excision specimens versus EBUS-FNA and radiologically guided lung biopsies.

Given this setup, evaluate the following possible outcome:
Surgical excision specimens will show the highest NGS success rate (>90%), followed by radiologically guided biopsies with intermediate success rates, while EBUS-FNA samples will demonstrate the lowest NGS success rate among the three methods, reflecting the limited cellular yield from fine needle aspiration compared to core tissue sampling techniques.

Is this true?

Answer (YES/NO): NO